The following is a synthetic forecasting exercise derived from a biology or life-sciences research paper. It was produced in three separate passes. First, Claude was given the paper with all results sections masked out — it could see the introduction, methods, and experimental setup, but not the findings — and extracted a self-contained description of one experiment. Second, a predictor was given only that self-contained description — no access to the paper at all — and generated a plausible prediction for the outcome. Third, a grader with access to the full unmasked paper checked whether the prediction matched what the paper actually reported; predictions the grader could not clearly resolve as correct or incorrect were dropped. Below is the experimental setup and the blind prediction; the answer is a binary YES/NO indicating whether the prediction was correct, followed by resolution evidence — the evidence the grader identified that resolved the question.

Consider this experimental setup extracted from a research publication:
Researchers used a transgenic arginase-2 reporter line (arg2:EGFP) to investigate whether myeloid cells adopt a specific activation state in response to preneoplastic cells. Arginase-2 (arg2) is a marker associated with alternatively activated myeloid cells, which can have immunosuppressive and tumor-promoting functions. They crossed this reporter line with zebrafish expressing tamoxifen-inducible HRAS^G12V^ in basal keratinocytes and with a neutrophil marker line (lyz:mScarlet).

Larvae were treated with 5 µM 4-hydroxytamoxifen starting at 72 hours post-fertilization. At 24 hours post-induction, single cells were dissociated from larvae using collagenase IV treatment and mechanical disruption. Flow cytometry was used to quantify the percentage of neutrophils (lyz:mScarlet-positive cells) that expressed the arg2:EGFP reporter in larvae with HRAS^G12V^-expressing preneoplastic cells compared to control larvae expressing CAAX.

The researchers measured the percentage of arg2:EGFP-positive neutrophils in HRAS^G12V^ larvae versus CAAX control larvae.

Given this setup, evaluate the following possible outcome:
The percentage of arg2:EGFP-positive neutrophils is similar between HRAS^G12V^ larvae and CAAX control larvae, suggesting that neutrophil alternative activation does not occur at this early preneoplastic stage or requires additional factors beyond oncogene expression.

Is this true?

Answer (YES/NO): NO